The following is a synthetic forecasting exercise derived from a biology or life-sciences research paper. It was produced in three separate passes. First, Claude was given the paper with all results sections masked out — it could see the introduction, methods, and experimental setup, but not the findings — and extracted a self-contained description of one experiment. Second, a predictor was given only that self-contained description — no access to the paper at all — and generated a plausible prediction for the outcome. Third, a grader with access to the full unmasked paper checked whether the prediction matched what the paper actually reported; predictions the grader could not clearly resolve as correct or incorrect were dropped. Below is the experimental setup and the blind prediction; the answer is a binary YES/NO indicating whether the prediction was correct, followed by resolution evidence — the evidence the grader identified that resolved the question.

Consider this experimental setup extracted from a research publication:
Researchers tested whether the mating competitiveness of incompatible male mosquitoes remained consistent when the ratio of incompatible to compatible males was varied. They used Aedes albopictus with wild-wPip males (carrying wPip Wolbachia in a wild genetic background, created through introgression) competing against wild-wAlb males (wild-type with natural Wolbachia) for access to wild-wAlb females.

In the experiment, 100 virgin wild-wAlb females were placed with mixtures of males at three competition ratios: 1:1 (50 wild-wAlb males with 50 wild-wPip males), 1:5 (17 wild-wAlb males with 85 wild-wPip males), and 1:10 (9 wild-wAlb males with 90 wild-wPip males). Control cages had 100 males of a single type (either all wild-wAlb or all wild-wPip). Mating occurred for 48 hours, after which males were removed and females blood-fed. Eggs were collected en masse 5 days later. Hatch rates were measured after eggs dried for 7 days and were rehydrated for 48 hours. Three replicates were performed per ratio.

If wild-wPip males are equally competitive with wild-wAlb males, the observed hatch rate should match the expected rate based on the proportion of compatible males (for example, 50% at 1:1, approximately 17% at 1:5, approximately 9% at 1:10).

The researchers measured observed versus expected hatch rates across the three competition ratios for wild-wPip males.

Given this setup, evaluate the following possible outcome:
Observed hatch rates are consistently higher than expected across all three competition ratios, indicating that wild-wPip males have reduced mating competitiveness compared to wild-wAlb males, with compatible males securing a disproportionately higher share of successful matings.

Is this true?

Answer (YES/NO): NO